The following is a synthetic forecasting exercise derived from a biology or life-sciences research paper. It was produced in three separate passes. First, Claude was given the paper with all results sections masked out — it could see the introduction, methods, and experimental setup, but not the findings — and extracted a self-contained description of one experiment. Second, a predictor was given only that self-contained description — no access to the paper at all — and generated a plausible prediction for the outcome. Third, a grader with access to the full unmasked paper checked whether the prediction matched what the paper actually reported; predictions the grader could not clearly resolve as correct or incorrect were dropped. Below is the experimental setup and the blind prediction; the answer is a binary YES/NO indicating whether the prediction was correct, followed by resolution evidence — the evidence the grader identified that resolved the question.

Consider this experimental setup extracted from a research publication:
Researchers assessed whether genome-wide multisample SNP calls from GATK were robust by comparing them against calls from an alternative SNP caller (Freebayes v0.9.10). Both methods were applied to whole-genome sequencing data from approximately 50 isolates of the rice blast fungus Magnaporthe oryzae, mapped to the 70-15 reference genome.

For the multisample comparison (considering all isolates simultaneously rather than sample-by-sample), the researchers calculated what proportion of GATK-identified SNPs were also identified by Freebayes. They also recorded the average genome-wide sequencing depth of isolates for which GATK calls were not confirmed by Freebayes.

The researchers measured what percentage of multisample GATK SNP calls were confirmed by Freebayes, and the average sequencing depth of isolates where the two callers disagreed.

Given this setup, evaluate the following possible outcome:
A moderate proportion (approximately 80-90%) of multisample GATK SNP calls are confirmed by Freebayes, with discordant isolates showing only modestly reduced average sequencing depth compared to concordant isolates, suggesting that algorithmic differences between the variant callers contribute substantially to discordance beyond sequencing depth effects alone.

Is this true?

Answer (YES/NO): NO